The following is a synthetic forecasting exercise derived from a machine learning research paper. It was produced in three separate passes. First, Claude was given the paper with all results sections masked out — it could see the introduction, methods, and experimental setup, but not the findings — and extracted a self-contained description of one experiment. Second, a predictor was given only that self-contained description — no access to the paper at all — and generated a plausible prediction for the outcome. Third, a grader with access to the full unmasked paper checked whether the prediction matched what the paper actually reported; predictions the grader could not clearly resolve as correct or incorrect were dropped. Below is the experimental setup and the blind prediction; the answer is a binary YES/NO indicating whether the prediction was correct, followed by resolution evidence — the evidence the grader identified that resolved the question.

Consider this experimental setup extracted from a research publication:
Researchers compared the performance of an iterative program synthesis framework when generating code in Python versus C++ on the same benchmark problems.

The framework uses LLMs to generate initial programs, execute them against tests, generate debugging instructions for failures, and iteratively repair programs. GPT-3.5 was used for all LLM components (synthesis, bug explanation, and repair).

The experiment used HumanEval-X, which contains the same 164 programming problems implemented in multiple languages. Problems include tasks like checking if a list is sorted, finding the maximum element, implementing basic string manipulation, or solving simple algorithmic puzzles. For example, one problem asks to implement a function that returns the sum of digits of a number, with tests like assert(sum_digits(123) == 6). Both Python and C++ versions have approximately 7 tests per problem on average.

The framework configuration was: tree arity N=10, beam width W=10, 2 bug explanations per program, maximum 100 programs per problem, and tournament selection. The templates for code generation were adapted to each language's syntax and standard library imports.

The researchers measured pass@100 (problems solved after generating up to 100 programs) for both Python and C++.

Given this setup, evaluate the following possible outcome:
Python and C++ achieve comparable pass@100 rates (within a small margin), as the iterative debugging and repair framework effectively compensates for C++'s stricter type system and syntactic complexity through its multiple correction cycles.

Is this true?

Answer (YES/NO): NO